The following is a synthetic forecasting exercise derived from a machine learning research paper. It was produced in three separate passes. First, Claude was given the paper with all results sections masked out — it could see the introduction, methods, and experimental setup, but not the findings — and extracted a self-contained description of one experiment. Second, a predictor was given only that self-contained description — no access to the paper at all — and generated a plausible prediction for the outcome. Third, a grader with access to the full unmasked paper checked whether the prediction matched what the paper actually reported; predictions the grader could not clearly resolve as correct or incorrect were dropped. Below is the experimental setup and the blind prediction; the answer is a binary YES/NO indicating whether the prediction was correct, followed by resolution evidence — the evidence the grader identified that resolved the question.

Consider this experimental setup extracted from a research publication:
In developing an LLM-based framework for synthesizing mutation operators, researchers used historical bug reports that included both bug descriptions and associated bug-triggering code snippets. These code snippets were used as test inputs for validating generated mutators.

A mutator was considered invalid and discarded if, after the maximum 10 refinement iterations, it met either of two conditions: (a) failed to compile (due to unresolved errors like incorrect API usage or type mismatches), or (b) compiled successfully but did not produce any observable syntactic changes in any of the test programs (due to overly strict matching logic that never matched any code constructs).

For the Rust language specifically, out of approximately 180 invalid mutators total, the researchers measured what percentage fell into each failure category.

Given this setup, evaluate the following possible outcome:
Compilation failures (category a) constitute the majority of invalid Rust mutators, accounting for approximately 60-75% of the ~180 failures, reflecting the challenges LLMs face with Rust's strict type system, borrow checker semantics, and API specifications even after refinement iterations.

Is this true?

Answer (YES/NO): NO